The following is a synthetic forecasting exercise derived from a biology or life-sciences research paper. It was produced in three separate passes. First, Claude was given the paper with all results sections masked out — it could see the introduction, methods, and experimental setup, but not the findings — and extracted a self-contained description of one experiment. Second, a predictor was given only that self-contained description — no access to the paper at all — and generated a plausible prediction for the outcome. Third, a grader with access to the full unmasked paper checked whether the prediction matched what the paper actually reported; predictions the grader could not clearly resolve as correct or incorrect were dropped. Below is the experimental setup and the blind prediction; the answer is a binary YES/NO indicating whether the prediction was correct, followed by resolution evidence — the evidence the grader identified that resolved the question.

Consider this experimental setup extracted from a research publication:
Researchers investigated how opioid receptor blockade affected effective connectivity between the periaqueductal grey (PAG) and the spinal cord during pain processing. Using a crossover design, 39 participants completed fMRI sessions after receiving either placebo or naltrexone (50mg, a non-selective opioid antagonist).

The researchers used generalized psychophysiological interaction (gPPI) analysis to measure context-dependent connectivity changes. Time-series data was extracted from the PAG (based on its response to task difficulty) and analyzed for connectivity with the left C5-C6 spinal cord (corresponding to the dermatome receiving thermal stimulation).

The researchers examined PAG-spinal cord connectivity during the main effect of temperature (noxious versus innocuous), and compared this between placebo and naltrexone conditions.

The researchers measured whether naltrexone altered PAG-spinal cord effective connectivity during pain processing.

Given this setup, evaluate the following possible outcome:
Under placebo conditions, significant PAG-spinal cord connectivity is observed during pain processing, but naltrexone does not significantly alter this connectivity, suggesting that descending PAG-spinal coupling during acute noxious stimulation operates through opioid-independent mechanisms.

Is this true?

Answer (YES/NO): NO